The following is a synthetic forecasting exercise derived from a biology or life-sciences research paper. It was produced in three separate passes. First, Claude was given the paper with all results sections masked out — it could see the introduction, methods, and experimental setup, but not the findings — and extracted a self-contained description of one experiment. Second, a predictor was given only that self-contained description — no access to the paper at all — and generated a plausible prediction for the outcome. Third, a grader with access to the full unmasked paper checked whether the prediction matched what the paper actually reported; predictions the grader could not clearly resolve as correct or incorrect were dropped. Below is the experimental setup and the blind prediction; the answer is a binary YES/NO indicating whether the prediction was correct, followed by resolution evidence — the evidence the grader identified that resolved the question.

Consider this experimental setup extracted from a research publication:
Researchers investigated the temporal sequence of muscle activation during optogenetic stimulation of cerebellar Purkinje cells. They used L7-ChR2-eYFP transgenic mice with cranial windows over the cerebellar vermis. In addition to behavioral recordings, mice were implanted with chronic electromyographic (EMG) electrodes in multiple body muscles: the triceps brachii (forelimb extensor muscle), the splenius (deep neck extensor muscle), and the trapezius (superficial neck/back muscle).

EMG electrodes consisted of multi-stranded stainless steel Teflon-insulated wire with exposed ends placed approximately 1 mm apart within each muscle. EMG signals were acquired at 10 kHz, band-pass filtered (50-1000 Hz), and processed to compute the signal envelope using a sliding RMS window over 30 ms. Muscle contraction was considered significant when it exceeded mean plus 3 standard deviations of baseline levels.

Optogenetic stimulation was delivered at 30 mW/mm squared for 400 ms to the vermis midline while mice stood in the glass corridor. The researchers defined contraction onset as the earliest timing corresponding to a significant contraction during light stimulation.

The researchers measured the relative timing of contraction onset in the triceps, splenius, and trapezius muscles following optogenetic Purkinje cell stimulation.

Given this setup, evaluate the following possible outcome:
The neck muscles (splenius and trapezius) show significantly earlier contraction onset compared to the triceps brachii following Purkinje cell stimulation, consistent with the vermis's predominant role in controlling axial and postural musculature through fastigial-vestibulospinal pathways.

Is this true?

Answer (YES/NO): YES